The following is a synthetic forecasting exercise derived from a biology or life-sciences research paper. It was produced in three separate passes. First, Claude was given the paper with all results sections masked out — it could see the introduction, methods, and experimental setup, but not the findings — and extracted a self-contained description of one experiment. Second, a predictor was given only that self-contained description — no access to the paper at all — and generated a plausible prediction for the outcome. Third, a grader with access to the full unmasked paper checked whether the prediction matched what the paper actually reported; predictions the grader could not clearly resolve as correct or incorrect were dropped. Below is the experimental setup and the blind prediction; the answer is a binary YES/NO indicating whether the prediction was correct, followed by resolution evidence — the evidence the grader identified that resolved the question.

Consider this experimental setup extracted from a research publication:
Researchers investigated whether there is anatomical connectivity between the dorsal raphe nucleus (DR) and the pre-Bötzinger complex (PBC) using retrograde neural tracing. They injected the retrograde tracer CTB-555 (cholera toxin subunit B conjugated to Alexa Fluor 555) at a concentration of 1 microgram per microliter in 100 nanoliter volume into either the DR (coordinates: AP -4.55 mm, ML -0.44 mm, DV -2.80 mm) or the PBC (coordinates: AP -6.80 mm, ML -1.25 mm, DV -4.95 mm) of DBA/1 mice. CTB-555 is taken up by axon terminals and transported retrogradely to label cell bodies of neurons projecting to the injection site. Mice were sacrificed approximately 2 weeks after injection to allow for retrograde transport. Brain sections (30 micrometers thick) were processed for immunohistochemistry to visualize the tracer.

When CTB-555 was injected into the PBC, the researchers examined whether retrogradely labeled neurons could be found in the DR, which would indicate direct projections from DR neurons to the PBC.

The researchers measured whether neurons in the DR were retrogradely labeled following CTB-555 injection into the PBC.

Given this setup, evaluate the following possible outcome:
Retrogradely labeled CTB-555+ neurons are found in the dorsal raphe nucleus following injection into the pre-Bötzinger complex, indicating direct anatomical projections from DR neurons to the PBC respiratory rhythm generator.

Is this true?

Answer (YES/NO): YES